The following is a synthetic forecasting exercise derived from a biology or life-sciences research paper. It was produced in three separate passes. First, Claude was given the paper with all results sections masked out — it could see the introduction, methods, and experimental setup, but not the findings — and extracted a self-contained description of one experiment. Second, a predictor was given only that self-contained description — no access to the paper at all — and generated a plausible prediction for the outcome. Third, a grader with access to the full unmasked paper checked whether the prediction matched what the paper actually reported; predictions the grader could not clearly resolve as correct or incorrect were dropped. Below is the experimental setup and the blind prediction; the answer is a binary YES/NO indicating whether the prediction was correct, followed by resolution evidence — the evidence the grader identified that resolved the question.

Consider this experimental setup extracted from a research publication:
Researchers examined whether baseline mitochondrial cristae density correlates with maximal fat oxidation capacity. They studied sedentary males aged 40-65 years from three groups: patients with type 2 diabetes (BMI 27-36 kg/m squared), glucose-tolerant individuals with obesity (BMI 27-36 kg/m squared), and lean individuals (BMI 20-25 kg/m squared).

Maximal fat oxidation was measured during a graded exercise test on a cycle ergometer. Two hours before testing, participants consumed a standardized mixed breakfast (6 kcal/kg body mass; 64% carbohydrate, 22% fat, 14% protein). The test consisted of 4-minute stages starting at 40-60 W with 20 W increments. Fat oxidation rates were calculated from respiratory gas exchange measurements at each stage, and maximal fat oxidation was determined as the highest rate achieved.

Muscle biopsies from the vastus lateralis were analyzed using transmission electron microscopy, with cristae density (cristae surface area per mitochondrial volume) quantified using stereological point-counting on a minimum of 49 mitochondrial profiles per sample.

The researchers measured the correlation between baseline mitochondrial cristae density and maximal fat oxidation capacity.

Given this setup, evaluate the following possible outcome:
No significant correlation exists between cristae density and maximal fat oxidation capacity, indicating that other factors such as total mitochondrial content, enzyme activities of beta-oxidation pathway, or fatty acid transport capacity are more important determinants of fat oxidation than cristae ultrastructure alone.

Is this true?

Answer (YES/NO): YES